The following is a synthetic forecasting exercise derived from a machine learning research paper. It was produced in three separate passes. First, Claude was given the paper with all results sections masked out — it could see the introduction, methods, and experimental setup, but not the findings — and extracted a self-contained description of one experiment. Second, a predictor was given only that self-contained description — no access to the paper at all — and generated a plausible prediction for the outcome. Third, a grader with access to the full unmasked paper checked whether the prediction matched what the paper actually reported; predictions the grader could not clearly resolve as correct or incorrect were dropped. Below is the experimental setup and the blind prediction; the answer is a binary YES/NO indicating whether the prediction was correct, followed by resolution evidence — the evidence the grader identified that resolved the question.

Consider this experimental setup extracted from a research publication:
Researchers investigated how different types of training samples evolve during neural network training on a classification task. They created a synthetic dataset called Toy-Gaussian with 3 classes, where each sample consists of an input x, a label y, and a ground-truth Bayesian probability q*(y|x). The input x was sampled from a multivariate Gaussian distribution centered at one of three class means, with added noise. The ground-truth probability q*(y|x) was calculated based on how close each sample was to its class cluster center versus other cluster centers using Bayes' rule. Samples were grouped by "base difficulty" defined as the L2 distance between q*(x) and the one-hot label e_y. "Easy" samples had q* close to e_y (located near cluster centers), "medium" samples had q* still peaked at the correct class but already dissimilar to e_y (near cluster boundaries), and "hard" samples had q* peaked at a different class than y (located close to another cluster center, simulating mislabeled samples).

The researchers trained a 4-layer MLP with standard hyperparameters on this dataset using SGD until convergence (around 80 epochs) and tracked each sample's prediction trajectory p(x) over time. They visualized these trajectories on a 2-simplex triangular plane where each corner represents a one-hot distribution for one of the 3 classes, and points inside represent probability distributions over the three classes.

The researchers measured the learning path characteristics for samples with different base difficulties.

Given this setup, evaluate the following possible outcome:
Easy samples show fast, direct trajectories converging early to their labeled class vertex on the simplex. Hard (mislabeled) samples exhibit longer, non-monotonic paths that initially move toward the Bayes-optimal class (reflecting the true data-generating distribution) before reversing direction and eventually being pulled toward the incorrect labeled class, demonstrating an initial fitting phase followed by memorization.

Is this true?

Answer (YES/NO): YES